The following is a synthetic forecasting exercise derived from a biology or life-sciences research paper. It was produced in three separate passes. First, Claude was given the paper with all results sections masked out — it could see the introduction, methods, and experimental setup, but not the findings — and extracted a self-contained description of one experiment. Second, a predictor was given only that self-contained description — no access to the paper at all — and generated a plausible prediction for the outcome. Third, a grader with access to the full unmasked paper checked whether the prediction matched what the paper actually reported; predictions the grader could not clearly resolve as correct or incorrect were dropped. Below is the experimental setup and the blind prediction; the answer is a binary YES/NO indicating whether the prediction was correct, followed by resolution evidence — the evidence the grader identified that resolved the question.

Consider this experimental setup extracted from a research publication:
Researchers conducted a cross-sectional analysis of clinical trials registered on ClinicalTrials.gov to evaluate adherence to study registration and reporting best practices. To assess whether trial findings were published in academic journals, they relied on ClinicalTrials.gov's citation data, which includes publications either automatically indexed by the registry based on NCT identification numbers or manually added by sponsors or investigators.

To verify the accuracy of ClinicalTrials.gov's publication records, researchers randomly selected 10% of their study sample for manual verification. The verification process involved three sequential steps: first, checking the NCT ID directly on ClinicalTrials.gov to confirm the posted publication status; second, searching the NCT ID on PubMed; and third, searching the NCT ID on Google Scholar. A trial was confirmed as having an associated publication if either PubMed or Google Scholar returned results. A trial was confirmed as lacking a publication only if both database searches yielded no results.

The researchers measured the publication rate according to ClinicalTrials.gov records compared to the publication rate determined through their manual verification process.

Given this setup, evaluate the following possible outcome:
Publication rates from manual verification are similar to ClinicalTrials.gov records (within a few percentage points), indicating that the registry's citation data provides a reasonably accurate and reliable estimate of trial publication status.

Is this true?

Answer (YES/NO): NO